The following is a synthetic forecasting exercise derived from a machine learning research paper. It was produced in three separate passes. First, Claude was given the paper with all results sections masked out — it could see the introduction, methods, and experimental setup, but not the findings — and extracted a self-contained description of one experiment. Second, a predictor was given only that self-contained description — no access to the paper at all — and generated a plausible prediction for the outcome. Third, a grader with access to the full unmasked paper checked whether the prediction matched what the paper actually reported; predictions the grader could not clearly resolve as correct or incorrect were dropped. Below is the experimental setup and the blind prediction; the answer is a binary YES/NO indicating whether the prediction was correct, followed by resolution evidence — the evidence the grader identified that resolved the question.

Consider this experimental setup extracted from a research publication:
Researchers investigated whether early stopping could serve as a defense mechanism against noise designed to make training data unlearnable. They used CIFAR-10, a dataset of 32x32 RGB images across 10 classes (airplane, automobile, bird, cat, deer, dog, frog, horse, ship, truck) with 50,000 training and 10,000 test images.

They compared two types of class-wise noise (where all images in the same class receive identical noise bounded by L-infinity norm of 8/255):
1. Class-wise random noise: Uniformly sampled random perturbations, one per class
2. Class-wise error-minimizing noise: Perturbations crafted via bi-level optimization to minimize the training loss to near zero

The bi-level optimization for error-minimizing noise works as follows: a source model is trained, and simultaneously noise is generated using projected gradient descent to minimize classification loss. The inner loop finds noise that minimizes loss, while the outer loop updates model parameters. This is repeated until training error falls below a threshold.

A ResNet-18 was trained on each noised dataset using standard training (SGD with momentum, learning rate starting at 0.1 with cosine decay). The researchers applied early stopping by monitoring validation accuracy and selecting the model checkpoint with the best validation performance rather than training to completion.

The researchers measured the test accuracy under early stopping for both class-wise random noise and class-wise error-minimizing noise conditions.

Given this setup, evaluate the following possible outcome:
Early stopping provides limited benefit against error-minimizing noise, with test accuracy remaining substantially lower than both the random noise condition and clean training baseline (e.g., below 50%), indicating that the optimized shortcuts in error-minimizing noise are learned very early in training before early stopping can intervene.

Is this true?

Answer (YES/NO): YES